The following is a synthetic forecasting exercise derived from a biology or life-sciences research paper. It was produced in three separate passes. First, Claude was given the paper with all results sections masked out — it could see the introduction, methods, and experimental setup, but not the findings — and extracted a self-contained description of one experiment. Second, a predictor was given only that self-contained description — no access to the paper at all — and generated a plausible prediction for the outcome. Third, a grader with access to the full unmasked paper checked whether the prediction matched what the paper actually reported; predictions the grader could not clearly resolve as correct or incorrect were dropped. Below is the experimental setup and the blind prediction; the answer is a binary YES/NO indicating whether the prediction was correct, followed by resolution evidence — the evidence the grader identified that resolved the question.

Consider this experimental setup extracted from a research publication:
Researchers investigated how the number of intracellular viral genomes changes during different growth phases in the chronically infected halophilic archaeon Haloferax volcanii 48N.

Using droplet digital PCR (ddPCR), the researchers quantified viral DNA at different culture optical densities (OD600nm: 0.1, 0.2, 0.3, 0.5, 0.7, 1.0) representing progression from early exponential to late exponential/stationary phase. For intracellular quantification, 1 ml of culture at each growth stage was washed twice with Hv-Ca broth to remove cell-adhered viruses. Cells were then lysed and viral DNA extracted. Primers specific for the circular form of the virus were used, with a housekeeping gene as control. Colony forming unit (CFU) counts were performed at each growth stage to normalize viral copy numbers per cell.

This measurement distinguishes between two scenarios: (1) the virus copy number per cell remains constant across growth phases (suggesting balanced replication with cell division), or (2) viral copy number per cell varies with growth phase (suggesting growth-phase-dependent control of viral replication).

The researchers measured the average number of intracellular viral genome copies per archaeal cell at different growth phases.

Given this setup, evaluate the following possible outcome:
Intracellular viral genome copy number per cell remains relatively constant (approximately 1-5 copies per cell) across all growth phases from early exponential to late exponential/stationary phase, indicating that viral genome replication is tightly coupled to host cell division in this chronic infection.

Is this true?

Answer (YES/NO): NO